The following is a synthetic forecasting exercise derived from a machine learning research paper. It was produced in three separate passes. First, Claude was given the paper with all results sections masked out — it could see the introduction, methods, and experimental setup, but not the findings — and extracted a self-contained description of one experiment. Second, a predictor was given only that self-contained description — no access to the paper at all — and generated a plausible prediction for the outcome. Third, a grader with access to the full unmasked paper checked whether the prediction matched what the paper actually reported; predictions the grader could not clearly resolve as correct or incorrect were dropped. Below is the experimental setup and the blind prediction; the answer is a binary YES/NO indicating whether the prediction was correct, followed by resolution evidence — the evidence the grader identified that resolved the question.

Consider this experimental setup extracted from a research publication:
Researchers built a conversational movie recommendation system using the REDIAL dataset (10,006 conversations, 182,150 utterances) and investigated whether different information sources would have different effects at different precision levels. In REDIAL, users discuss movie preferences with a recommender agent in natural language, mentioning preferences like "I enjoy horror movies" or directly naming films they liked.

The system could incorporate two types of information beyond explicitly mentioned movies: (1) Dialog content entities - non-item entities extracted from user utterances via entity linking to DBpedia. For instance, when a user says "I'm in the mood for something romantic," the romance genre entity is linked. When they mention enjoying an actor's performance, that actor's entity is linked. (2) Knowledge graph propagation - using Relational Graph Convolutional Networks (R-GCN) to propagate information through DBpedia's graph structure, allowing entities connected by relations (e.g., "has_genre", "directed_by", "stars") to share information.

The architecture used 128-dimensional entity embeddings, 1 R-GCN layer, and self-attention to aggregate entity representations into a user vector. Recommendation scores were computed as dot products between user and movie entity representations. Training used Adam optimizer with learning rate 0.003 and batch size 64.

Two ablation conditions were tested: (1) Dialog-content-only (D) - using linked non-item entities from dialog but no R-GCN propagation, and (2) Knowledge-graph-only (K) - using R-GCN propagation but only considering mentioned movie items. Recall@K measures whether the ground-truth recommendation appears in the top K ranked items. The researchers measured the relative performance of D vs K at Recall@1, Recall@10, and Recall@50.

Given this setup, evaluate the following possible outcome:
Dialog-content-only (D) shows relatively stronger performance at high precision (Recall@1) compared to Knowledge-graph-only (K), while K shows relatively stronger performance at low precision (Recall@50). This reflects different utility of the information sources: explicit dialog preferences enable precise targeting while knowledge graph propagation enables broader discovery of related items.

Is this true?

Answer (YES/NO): YES